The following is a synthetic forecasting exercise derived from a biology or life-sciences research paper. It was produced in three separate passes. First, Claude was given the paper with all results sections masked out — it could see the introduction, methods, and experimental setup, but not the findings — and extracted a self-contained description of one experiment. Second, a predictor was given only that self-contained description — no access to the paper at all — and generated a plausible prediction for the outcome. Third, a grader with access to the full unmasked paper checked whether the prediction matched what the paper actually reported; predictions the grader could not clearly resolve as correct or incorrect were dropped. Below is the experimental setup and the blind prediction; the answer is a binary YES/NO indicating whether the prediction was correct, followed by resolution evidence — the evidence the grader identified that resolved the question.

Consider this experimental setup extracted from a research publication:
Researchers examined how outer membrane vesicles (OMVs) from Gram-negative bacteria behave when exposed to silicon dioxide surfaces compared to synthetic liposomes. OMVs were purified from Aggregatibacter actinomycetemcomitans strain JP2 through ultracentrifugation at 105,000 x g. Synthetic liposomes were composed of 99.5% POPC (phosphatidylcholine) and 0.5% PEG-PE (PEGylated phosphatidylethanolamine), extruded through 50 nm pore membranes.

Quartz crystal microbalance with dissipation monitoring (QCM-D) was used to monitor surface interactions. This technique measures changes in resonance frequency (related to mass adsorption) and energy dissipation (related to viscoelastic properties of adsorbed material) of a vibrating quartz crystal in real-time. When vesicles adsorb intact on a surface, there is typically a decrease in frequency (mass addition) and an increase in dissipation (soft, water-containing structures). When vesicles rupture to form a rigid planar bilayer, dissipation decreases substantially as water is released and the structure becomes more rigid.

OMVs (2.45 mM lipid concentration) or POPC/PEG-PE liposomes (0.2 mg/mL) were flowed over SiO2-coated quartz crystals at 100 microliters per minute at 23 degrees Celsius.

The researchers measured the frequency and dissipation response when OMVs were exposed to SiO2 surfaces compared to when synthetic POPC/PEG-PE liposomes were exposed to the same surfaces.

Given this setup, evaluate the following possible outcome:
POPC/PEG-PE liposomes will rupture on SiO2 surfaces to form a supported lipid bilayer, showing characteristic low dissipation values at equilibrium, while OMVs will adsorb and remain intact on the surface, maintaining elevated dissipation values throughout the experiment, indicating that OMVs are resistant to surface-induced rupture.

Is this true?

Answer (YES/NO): NO